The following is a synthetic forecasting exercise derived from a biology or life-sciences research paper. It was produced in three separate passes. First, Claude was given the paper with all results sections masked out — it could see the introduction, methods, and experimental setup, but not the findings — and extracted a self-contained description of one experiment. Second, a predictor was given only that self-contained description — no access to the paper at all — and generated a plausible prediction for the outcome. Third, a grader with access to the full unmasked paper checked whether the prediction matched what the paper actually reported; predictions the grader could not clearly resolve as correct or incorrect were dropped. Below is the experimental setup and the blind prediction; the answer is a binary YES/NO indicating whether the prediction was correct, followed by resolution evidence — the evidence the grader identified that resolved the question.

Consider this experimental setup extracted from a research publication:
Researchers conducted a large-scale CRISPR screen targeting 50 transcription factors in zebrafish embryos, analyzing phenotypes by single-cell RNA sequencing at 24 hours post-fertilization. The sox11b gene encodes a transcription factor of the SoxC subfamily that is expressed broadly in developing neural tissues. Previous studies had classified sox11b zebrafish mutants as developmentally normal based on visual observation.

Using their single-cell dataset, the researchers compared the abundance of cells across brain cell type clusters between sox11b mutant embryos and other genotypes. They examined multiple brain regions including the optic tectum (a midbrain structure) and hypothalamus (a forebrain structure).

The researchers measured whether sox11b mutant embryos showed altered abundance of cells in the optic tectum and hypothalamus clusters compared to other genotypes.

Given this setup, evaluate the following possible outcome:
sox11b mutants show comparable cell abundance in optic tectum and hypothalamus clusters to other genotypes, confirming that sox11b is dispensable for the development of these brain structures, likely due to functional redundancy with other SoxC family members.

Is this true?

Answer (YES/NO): NO